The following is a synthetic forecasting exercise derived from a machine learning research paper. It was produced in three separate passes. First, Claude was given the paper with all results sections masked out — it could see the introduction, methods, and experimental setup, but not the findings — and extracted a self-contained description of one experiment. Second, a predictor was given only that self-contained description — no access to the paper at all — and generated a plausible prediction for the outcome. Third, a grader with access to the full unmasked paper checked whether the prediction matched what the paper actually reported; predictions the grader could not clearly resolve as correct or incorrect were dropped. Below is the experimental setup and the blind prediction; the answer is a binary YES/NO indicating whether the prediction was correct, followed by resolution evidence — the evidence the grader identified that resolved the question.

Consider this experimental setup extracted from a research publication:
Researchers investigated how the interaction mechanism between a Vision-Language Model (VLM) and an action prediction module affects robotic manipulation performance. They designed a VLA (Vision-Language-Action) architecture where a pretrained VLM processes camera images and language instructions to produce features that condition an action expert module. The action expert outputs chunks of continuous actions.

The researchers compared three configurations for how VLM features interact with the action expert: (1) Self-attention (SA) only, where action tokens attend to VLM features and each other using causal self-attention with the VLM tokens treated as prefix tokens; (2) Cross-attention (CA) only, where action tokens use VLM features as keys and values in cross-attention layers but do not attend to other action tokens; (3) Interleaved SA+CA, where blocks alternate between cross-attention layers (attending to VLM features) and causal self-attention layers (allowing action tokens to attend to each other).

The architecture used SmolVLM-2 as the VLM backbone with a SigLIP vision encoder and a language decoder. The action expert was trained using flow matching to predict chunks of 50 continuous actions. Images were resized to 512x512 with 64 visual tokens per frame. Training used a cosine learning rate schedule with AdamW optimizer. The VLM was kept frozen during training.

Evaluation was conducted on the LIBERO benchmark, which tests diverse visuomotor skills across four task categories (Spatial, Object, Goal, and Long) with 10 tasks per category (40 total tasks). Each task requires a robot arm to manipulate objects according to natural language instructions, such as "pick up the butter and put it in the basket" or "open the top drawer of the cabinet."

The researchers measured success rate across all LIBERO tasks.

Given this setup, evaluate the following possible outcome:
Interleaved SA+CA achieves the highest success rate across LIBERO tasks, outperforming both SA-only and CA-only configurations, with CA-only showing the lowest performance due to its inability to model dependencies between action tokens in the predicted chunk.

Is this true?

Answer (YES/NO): NO